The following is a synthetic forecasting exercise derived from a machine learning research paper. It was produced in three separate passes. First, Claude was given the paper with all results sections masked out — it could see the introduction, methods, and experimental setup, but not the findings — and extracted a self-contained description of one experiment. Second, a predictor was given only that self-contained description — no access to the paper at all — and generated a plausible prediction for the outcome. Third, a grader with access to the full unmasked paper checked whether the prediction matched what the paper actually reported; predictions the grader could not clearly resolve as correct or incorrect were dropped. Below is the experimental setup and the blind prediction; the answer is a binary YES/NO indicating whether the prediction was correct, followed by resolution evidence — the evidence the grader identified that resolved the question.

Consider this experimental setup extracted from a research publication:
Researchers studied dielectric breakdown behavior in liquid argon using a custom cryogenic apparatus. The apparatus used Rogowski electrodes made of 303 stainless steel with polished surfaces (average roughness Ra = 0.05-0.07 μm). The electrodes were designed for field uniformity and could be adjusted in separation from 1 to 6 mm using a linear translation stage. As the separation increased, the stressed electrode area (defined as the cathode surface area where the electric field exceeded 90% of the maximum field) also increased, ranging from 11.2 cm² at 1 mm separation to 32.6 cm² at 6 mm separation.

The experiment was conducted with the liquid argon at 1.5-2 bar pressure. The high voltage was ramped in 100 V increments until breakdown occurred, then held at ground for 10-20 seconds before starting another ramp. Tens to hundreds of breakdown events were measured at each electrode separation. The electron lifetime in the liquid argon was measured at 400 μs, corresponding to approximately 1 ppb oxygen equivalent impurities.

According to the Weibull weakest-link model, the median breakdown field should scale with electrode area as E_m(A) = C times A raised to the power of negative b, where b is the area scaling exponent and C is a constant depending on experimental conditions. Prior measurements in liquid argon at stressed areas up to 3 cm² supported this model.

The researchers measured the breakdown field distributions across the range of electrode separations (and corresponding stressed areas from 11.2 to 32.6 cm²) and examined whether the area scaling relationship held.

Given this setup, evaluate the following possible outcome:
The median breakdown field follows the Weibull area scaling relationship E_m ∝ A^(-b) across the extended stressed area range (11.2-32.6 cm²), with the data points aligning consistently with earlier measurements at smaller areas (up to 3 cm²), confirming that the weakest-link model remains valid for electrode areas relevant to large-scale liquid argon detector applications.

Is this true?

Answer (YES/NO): NO